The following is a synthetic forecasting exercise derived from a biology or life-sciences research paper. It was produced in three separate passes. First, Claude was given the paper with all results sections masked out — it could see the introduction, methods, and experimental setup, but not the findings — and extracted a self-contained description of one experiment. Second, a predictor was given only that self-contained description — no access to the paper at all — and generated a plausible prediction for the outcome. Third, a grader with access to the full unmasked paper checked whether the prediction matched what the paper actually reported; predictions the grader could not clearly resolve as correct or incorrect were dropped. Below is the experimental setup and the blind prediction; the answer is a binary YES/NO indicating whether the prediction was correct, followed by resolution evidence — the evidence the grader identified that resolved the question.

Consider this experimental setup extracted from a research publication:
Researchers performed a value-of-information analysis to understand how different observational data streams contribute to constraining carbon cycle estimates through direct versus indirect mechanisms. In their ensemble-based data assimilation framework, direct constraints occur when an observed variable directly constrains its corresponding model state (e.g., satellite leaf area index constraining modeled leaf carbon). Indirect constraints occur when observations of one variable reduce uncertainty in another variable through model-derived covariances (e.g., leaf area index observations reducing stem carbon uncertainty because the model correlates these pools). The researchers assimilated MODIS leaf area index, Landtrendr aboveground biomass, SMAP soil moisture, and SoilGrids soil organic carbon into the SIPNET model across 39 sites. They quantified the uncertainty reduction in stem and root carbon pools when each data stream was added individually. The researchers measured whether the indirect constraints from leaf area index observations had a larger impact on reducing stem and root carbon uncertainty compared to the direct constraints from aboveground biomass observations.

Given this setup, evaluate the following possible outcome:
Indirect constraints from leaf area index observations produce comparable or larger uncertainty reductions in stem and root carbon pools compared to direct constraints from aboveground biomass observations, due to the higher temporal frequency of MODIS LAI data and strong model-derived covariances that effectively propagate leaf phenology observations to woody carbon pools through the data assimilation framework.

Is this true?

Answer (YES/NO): NO